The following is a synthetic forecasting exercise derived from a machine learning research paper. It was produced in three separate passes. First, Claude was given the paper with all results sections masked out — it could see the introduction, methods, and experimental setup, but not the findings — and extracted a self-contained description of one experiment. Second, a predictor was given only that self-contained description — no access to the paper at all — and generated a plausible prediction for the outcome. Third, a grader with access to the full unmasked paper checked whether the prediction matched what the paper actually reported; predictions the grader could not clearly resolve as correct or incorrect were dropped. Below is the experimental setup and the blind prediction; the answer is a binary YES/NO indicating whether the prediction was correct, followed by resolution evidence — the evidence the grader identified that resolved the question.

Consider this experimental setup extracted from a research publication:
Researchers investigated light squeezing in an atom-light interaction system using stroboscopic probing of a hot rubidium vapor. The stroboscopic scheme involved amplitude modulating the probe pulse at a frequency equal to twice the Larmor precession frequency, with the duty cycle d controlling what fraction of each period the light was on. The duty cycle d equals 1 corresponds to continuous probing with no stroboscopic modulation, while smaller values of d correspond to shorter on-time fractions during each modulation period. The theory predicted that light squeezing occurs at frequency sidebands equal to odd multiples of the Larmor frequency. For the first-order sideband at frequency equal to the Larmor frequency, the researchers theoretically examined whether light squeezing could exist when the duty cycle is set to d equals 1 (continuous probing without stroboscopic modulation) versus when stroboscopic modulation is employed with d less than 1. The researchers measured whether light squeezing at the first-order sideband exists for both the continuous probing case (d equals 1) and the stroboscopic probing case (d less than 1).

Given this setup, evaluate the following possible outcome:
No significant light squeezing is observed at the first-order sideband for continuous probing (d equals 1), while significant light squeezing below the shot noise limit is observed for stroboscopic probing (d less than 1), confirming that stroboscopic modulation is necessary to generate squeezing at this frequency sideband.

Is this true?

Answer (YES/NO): NO